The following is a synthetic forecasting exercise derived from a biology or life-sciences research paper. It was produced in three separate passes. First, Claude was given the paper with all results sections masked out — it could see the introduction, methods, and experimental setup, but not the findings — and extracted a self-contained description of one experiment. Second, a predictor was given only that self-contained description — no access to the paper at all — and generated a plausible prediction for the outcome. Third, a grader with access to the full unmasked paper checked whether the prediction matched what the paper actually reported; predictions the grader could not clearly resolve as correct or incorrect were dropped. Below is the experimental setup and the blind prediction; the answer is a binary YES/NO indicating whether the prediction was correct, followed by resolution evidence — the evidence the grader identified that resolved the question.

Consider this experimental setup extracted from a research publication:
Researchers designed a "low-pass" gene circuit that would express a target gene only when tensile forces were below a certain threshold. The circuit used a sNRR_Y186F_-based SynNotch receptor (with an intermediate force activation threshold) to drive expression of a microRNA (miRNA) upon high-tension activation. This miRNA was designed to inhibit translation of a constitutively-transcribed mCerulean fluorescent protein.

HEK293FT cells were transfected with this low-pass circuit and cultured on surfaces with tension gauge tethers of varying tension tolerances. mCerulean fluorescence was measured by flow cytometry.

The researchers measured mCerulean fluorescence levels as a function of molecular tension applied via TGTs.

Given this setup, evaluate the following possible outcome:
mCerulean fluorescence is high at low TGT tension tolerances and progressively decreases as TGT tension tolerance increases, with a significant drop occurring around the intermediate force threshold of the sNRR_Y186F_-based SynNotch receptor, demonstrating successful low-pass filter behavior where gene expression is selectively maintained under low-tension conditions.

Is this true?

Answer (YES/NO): YES